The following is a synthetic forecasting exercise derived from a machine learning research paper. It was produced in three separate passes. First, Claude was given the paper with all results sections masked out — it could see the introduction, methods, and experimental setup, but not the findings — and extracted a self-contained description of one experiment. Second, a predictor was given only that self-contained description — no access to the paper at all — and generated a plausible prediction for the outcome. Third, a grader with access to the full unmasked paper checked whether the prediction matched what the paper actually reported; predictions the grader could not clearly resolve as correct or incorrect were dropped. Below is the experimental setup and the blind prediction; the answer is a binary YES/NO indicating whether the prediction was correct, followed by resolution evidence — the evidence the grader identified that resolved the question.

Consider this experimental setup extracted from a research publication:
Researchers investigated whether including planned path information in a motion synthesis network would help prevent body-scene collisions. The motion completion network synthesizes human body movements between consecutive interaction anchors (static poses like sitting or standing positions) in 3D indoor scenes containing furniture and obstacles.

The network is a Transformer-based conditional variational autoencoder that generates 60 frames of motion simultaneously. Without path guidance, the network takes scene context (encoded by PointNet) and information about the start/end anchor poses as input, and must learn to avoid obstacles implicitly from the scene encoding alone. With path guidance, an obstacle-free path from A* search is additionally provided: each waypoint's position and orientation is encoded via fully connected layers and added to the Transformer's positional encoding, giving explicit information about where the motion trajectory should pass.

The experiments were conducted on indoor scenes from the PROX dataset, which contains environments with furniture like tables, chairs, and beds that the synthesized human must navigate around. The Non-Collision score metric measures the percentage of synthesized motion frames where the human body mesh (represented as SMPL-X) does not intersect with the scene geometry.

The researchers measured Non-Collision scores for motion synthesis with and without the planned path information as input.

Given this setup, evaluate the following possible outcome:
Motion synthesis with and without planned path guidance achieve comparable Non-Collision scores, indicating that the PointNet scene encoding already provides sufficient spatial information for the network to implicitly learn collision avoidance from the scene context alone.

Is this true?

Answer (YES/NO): NO